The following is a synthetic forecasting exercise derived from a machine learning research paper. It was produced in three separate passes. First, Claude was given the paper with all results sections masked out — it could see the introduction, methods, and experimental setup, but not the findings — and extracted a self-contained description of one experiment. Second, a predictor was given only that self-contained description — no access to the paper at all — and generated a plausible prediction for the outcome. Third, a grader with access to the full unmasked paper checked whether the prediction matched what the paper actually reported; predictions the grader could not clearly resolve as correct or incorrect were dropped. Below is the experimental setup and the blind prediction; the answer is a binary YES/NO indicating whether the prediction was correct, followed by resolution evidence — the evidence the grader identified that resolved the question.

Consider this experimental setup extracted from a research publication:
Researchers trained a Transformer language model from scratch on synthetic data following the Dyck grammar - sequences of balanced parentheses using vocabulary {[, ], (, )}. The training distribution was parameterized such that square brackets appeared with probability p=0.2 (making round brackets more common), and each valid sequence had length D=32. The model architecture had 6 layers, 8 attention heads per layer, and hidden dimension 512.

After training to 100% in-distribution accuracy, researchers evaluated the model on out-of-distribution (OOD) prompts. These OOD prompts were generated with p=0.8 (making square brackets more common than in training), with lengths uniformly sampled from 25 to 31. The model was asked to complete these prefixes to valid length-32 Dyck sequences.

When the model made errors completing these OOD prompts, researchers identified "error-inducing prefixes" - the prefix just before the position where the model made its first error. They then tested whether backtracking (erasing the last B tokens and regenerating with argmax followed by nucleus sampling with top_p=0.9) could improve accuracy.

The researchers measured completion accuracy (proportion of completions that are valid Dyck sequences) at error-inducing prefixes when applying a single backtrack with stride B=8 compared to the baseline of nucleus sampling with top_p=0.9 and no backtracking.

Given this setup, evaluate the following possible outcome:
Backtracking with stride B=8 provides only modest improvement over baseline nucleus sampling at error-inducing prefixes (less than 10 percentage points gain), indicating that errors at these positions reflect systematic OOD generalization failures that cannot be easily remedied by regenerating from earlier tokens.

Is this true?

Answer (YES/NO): NO